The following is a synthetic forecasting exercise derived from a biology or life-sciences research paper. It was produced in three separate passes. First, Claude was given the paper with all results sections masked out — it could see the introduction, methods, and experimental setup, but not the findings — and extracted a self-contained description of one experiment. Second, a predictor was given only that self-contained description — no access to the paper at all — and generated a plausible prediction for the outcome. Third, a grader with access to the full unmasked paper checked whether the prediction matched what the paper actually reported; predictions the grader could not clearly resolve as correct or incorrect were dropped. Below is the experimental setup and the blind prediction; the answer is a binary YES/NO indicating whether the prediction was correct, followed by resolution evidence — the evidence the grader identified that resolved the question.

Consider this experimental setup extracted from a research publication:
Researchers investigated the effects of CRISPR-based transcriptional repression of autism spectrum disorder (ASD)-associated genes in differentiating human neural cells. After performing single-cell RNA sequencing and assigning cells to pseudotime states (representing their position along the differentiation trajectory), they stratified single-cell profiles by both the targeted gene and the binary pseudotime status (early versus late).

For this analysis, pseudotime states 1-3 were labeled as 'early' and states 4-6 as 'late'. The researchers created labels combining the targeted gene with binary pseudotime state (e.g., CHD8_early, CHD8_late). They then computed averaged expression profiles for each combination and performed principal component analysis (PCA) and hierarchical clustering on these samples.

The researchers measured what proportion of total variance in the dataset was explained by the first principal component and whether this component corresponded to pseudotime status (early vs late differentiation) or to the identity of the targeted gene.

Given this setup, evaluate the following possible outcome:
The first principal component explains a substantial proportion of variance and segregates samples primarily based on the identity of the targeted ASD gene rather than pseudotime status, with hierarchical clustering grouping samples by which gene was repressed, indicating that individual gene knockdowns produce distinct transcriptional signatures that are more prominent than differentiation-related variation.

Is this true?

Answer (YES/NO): NO